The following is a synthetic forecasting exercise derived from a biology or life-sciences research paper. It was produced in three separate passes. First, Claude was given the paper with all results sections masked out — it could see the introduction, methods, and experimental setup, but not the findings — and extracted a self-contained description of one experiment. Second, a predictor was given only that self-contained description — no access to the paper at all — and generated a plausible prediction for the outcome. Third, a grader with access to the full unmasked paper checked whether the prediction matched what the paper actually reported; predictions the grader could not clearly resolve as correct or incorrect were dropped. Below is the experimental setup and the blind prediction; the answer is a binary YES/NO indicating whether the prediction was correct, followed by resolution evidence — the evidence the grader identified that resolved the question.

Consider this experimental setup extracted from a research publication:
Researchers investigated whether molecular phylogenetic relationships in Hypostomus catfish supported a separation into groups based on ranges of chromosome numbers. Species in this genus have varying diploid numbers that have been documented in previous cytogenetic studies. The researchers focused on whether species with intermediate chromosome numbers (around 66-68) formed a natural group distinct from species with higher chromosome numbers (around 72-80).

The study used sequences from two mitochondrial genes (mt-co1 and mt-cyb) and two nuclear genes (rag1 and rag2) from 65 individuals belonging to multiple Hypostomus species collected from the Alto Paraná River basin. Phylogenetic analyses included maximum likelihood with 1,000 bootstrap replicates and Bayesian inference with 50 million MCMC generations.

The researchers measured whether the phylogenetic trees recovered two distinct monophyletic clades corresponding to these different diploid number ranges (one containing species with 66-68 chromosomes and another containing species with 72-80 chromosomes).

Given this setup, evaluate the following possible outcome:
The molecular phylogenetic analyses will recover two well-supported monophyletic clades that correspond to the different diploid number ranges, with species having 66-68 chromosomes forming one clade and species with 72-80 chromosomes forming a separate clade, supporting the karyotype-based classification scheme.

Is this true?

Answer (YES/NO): YES